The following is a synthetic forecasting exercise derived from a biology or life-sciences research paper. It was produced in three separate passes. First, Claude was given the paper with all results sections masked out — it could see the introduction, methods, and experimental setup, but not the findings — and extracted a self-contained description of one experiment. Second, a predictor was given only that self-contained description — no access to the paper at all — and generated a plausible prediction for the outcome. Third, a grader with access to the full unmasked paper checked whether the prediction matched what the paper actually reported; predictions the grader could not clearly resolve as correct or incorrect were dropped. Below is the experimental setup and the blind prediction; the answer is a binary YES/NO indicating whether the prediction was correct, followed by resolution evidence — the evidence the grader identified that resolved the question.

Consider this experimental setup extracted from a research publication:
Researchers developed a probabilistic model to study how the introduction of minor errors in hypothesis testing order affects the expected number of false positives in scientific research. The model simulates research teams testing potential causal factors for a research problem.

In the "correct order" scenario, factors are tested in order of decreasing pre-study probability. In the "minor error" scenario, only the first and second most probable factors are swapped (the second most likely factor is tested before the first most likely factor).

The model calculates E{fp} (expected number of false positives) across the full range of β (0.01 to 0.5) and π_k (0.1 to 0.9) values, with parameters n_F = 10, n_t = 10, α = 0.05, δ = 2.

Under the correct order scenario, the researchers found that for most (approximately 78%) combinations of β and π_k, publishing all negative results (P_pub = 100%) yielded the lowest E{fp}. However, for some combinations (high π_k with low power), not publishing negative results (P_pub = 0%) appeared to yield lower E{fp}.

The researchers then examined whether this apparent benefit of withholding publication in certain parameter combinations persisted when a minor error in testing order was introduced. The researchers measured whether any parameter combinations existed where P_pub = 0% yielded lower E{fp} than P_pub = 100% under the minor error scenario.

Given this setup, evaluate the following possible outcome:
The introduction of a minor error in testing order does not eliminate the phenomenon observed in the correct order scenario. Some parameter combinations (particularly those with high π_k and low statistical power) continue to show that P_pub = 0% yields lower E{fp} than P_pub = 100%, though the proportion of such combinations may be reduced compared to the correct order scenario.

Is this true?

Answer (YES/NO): NO